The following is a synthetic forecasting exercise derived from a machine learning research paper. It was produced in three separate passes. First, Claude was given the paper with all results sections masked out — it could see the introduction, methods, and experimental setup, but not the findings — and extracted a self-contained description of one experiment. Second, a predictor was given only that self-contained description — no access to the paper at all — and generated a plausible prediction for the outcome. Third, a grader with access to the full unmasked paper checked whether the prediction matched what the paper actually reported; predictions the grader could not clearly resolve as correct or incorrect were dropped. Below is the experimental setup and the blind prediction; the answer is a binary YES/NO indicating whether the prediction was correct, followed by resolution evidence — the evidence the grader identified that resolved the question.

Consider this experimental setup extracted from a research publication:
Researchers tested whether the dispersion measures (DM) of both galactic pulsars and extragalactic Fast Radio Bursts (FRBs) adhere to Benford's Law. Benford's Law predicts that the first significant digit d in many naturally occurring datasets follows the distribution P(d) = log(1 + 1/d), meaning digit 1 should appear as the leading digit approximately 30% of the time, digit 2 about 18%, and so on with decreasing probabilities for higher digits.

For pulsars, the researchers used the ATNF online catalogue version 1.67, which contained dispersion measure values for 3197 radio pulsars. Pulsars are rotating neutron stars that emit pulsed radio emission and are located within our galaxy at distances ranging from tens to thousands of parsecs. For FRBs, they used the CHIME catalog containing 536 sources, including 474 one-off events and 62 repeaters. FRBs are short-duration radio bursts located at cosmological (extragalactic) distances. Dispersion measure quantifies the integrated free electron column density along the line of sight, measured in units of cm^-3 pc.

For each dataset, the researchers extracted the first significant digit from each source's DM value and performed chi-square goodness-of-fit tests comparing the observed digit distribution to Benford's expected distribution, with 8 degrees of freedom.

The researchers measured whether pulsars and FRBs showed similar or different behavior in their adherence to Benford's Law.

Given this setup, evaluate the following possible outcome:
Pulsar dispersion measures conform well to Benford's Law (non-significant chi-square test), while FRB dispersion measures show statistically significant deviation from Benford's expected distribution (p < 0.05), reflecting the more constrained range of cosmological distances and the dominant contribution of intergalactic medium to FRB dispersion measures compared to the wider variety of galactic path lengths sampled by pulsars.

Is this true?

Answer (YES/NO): NO